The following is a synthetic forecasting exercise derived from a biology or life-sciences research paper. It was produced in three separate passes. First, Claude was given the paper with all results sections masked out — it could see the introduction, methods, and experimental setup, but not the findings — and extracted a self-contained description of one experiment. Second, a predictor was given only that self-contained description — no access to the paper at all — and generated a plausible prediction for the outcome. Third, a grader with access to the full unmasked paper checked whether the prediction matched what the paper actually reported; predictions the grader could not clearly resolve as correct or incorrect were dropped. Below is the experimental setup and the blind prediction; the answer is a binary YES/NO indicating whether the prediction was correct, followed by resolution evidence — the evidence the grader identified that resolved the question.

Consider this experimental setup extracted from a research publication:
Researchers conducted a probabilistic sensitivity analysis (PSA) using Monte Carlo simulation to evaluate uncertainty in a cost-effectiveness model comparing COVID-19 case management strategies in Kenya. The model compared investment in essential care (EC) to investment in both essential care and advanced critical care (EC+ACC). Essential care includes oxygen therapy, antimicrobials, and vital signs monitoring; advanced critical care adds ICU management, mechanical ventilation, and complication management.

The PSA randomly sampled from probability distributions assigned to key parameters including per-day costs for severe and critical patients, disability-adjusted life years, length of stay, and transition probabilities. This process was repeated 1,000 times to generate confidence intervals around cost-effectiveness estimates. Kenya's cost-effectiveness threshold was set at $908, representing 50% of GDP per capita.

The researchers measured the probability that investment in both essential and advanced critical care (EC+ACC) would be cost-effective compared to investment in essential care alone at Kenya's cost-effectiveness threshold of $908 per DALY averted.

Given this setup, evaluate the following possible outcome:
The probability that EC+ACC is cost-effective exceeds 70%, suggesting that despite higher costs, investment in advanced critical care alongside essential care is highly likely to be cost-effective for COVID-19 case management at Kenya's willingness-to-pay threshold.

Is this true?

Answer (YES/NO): NO